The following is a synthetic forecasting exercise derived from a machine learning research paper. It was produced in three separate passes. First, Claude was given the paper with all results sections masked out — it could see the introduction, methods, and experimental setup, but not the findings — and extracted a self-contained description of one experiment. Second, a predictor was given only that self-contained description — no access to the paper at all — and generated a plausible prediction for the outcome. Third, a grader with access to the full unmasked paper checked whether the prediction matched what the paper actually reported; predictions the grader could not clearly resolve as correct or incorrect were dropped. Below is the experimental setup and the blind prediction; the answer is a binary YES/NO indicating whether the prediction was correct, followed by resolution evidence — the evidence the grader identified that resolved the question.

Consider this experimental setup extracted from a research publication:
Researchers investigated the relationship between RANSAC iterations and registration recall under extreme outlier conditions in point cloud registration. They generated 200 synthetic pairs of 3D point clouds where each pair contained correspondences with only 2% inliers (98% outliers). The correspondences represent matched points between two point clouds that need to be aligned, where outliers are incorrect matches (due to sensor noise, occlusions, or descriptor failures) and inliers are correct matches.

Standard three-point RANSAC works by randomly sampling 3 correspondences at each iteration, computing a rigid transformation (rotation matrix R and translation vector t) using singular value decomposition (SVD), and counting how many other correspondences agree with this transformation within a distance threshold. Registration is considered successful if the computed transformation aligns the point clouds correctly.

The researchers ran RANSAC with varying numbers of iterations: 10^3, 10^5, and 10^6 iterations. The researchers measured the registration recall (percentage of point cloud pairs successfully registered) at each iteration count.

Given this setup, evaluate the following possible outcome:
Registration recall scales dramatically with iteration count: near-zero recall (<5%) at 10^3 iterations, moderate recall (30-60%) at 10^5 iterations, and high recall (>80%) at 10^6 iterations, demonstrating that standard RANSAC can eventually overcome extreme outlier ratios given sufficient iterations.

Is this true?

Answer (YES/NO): NO